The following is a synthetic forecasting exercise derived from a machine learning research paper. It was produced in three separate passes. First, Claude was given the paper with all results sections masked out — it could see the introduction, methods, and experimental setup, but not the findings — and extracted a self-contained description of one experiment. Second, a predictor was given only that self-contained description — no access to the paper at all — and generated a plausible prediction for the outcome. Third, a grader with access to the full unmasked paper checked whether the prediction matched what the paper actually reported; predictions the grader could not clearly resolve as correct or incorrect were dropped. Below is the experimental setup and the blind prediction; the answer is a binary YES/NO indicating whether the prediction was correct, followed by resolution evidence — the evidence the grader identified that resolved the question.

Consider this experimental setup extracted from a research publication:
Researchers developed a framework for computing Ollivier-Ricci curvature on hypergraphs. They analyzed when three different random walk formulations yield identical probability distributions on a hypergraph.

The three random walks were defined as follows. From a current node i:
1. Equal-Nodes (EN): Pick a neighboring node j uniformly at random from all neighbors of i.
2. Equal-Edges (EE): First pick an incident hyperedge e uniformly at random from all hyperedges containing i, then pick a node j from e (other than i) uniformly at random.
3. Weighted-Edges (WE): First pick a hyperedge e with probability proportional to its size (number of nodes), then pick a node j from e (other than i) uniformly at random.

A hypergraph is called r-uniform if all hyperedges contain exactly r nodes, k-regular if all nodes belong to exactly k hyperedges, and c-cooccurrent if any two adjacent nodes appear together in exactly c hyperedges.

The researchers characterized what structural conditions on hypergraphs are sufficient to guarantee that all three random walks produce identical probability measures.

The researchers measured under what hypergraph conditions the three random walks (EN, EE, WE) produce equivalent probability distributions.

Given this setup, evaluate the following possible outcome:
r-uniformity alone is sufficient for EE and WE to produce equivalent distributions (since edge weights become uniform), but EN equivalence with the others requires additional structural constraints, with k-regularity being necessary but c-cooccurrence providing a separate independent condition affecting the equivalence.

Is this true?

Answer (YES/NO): NO